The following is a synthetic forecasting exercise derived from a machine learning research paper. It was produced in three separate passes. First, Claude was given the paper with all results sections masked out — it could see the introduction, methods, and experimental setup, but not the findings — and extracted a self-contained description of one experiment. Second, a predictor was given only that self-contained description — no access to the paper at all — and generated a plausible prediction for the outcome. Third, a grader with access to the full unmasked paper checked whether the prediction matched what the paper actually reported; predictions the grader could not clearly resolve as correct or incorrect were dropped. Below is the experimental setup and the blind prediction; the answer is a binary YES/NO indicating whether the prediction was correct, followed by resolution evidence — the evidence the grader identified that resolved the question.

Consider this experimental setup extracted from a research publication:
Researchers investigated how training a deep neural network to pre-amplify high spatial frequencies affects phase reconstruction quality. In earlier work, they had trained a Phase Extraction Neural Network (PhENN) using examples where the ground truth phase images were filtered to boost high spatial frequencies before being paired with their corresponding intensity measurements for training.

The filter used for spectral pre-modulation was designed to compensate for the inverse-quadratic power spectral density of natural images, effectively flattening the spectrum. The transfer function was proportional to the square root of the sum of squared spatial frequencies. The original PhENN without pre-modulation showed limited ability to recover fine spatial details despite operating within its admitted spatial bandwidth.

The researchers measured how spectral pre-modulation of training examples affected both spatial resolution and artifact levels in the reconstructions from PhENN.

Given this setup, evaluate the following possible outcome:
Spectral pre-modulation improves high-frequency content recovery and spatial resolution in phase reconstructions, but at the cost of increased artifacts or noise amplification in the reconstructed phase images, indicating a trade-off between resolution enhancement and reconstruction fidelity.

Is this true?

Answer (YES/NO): YES